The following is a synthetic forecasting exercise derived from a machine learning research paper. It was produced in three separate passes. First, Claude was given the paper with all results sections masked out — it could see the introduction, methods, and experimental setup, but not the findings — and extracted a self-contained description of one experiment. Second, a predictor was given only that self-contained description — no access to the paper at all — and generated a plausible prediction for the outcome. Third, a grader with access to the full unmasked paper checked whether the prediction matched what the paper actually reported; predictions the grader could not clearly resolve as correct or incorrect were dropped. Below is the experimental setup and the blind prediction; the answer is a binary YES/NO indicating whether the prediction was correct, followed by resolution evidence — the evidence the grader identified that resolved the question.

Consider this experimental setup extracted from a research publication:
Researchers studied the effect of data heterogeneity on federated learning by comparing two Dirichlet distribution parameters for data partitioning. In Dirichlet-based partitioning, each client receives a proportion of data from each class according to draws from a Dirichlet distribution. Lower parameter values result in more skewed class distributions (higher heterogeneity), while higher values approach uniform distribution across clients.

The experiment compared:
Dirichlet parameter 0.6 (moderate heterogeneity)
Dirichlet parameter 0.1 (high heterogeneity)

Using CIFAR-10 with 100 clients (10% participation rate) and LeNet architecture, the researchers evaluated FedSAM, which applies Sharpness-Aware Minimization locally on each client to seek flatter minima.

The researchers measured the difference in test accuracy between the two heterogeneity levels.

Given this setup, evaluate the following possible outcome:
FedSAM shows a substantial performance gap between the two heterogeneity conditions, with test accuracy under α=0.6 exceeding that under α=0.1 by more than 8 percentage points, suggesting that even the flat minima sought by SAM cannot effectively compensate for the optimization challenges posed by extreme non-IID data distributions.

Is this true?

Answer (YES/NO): NO